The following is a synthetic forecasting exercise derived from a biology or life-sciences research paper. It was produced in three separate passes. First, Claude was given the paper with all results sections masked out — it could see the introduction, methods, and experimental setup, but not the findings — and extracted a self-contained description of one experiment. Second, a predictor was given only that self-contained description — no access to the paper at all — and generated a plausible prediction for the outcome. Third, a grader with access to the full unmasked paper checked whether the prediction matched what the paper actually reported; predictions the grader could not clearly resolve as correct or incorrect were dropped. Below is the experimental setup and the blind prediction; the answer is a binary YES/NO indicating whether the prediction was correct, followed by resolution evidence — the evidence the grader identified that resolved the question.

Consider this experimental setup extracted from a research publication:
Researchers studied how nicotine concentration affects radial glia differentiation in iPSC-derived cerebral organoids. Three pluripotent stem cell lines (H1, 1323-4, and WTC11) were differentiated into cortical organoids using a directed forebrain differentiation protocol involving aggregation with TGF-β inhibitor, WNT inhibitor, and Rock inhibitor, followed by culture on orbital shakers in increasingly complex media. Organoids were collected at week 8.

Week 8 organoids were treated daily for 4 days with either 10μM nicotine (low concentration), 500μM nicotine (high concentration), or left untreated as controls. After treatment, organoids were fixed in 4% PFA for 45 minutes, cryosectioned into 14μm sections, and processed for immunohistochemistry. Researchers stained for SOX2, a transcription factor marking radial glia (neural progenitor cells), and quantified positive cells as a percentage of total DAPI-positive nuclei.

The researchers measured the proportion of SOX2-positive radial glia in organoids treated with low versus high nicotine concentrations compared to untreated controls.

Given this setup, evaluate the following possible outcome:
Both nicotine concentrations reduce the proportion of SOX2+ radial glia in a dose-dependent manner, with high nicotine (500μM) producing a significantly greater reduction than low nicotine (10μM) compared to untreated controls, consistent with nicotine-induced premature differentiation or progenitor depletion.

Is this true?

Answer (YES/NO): NO